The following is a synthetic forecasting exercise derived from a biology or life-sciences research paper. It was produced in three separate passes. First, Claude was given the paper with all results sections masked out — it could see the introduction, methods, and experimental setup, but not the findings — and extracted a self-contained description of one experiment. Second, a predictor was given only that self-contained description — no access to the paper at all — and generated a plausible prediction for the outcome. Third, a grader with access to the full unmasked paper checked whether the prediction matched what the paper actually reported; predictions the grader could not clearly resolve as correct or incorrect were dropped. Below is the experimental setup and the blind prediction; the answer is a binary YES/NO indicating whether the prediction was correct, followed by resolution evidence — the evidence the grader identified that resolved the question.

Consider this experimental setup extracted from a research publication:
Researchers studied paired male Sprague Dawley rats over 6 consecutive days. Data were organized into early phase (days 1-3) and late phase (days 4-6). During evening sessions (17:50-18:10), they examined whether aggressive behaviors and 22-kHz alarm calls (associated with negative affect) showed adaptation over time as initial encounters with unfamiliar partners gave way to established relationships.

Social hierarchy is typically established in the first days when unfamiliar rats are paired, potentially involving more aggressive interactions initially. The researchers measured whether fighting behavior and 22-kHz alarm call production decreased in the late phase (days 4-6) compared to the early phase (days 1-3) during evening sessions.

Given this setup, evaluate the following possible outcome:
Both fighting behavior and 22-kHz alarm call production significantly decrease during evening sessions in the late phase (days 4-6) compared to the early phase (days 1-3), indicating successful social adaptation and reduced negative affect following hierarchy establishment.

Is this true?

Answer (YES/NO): NO